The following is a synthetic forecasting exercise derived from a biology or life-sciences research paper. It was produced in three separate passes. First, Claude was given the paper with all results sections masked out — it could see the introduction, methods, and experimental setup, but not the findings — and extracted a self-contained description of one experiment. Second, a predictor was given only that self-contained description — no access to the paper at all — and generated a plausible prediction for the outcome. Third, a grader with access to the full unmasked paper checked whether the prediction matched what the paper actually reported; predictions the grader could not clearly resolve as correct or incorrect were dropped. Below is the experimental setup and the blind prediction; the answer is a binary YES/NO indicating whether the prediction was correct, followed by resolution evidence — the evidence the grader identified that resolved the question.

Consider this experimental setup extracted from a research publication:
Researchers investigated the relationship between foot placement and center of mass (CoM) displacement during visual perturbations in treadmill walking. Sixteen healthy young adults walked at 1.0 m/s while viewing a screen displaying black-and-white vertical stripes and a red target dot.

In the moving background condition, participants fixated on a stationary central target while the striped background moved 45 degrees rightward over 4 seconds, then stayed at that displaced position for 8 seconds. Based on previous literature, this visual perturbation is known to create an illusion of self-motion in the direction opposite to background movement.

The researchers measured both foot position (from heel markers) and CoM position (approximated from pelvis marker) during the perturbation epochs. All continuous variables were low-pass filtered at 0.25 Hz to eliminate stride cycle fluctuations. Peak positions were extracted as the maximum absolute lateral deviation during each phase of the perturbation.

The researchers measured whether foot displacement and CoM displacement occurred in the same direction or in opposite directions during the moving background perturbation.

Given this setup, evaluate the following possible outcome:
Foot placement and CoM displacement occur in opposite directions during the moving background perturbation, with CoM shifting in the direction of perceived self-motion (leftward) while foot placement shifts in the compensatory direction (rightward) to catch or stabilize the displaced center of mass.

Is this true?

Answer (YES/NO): NO